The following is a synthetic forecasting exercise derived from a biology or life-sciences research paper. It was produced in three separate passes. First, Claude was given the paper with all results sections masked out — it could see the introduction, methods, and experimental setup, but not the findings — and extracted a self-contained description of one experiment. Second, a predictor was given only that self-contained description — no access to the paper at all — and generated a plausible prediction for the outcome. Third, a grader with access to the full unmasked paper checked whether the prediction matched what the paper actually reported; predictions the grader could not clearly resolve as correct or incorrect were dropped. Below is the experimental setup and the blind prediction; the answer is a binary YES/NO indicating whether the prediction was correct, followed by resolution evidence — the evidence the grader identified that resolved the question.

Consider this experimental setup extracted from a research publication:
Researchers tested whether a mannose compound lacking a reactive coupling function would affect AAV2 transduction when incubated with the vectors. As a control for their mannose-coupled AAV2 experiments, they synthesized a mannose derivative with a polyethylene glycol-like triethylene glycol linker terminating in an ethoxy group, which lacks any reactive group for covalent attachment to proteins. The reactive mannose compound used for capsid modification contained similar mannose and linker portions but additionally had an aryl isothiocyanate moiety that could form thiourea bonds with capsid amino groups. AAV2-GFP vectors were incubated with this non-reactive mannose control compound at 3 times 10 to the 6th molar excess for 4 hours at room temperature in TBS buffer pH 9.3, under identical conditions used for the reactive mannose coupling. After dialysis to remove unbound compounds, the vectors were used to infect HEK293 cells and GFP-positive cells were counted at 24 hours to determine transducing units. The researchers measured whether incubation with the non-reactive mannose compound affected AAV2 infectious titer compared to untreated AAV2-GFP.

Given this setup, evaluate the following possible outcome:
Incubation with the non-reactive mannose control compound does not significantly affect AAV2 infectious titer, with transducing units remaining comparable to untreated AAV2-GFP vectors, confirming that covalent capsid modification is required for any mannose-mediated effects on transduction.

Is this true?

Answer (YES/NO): YES